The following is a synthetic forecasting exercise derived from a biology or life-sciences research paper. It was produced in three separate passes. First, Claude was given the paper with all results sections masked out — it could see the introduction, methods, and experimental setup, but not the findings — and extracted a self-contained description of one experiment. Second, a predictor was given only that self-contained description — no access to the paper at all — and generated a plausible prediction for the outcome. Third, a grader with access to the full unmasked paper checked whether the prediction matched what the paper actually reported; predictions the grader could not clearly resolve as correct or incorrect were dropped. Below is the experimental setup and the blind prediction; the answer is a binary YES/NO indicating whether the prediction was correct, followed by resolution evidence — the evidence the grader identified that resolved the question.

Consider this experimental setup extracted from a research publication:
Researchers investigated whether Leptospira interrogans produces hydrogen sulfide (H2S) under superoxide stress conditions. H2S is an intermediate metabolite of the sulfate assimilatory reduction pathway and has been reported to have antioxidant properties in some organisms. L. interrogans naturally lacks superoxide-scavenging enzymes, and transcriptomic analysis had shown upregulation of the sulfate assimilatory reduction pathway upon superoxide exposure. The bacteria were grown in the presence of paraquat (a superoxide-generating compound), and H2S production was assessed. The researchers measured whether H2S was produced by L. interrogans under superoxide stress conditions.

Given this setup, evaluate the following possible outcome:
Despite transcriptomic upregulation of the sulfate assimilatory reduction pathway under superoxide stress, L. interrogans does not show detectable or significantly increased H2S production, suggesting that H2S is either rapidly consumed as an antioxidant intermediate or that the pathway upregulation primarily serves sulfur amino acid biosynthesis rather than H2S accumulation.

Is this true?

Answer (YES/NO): YES